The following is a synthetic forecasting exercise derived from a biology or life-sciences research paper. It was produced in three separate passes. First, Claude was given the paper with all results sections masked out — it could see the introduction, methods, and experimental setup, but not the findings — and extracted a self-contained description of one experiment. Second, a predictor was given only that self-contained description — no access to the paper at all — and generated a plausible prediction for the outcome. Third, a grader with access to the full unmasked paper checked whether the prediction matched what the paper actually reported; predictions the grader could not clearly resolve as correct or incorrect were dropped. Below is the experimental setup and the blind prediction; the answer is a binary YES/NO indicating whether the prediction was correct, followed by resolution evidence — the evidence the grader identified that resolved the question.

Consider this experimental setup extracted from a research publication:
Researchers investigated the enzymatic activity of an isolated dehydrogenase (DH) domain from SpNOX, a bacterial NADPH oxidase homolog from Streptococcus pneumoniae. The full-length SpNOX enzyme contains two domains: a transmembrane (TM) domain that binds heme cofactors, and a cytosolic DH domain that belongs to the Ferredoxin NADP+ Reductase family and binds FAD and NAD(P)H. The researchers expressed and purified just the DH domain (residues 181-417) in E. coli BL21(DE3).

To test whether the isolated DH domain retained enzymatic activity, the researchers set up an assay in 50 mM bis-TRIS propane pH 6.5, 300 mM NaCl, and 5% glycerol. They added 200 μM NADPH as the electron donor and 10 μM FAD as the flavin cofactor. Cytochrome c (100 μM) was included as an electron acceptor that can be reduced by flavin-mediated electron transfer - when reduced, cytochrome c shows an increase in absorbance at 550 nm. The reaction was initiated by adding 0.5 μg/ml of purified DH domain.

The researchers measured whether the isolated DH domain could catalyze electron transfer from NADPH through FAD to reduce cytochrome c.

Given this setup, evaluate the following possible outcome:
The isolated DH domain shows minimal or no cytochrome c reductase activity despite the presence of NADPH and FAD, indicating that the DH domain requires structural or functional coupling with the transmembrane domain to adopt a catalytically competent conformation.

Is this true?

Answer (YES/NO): NO